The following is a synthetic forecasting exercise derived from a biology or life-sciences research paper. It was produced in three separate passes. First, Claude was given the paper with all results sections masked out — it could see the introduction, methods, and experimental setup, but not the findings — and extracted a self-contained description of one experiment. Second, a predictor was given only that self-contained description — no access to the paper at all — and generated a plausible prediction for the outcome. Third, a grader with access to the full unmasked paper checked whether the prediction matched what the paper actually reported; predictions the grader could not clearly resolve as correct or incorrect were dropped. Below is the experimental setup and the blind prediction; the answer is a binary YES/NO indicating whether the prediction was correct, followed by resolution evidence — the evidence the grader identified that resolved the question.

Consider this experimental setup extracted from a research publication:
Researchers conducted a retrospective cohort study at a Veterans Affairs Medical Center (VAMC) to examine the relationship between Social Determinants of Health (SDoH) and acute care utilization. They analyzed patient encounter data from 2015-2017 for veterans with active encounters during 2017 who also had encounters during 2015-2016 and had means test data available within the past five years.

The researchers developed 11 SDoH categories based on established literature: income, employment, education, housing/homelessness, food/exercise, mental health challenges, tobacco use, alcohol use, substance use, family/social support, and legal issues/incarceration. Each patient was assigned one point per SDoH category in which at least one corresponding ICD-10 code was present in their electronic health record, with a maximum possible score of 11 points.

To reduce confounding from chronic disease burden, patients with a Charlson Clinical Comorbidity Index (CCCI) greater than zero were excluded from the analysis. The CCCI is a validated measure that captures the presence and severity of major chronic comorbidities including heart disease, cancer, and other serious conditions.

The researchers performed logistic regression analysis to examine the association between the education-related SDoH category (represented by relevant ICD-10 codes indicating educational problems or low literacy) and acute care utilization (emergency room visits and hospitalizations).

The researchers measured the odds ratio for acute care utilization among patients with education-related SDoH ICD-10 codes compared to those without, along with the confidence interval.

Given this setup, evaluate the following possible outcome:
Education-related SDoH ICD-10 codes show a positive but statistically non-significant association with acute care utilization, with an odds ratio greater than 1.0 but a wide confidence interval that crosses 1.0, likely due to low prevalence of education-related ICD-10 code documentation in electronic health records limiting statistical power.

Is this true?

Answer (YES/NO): NO